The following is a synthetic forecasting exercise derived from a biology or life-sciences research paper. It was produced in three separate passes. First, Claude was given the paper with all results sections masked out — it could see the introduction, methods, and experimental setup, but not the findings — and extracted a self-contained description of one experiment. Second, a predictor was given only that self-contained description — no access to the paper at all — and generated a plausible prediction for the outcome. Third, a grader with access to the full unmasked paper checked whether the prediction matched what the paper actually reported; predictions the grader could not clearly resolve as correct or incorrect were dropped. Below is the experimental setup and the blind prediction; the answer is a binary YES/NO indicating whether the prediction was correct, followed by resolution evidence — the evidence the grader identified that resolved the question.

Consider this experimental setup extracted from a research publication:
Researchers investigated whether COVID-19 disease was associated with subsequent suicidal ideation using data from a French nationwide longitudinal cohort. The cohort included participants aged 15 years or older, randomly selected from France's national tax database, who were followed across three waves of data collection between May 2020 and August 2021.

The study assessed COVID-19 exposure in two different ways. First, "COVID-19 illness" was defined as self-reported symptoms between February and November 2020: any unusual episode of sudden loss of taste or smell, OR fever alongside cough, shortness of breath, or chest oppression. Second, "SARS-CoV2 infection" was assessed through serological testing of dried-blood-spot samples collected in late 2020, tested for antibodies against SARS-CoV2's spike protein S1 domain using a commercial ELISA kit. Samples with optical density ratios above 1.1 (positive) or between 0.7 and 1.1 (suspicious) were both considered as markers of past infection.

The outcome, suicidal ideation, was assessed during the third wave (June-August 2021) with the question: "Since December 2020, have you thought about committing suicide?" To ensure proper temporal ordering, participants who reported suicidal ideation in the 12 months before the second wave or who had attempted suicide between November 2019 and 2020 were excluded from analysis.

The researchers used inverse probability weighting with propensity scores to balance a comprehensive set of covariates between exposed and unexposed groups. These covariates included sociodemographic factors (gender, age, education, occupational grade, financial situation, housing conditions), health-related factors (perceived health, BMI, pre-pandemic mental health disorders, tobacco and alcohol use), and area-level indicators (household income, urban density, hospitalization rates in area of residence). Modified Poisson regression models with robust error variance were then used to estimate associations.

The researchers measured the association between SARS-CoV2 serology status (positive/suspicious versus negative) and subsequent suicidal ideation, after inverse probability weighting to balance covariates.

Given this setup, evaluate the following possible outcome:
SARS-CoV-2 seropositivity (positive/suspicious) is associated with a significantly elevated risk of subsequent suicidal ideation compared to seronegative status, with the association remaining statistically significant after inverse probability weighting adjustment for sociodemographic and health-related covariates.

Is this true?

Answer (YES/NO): NO